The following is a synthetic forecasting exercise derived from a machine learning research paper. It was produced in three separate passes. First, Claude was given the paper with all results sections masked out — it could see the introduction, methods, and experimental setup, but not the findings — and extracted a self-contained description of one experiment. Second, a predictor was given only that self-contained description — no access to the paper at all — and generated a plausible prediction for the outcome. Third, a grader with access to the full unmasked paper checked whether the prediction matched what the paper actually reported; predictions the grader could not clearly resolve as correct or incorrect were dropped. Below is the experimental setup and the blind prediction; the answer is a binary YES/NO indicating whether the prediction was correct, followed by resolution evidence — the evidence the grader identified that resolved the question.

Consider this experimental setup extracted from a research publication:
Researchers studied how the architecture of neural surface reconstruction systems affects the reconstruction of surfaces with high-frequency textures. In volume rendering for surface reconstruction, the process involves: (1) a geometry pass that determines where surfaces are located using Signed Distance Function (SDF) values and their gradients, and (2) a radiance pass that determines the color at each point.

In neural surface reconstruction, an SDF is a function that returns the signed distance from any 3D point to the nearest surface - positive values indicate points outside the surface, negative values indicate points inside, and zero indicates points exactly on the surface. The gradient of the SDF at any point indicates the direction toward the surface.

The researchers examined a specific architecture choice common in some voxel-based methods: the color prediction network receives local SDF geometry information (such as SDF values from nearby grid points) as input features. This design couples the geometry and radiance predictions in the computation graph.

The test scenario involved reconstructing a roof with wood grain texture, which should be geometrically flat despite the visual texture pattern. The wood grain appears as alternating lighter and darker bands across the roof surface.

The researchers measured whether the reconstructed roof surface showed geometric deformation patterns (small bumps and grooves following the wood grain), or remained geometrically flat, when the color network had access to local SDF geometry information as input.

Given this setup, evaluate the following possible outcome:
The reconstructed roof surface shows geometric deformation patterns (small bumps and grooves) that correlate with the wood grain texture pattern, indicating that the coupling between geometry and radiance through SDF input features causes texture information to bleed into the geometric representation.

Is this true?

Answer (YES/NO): YES